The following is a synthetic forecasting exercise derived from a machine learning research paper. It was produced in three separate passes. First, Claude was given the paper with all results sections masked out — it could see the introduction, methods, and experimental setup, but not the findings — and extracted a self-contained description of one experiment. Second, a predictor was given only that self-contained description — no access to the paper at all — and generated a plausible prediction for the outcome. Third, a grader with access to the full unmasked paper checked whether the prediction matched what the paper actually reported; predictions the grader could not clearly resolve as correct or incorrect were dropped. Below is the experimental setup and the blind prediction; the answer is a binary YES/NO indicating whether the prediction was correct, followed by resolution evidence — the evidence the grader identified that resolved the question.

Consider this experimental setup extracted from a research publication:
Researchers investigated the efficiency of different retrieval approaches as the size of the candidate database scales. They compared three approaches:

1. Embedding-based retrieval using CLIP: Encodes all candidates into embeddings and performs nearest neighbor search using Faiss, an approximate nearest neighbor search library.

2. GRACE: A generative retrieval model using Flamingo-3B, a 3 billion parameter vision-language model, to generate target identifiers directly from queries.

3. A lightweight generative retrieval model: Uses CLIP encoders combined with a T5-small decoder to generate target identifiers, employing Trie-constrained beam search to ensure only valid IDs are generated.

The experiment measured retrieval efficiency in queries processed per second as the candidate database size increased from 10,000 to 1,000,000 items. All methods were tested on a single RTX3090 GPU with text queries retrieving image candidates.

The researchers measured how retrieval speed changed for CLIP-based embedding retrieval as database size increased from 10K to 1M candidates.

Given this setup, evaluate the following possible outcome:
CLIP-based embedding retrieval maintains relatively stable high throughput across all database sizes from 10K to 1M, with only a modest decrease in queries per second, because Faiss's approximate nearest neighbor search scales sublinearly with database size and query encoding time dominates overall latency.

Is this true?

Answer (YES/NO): NO